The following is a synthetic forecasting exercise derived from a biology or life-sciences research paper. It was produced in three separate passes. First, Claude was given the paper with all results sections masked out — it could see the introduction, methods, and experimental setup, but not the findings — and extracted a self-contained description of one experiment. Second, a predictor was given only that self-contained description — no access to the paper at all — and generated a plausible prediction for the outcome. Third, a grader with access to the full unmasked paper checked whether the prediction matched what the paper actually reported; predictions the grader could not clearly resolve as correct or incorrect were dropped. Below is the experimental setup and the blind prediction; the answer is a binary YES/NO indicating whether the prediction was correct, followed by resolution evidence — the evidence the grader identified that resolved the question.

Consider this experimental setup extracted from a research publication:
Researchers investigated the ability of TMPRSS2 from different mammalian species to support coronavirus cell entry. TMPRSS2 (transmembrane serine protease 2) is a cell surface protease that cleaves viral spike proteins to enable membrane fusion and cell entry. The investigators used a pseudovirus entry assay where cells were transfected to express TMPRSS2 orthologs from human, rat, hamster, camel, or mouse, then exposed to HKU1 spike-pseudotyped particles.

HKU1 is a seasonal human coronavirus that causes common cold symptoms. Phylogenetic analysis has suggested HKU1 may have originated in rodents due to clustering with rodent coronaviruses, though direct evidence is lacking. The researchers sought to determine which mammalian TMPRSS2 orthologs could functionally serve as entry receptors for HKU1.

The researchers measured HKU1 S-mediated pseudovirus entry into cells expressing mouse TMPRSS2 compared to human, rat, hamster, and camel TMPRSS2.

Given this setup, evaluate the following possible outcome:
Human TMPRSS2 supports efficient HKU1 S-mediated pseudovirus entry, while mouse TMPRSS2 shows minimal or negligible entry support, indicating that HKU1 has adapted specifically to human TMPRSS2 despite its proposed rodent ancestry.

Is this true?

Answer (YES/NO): NO